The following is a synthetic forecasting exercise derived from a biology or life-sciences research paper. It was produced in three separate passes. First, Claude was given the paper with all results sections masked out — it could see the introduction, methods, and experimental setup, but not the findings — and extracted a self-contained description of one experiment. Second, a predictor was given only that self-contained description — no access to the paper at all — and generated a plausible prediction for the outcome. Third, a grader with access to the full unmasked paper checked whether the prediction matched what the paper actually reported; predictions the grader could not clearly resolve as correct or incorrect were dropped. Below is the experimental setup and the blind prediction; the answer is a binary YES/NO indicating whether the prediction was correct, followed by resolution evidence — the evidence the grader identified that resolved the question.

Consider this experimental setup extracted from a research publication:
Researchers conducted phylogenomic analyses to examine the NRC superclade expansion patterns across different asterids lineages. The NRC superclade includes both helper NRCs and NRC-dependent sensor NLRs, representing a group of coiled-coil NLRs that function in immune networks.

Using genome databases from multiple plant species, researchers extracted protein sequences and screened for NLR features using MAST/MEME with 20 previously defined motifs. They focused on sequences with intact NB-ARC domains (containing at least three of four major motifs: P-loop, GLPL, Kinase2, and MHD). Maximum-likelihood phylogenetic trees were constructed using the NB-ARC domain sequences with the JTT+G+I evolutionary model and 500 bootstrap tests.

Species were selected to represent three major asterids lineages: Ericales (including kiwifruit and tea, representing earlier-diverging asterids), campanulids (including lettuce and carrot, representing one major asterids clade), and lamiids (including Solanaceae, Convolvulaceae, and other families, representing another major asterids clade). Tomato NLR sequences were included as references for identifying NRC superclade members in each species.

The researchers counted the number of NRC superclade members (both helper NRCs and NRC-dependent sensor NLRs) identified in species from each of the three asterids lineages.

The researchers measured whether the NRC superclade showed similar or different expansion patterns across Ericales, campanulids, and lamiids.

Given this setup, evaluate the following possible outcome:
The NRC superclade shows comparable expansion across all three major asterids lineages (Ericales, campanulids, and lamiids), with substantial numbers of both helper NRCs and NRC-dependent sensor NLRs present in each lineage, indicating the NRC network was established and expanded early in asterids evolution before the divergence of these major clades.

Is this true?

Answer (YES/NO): NO